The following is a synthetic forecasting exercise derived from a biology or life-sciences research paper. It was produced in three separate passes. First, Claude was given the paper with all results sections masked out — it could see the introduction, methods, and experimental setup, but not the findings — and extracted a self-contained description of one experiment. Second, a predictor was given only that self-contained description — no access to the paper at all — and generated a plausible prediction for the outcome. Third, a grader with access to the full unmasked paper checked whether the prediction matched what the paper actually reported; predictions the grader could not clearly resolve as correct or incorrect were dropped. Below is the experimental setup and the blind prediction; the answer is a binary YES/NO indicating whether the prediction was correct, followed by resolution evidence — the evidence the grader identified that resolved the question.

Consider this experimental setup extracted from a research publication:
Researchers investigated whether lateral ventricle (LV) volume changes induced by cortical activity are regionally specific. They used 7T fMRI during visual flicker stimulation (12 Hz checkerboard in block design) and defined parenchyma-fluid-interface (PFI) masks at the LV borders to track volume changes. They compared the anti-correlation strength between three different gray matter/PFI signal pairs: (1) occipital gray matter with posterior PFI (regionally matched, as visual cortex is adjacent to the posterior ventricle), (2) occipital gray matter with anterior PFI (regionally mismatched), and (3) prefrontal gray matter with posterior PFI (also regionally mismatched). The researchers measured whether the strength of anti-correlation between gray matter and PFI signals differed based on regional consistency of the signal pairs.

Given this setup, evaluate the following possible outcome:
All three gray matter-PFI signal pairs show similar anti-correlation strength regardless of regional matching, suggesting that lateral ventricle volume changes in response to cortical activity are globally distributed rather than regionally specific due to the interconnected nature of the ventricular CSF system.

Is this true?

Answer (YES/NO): NO